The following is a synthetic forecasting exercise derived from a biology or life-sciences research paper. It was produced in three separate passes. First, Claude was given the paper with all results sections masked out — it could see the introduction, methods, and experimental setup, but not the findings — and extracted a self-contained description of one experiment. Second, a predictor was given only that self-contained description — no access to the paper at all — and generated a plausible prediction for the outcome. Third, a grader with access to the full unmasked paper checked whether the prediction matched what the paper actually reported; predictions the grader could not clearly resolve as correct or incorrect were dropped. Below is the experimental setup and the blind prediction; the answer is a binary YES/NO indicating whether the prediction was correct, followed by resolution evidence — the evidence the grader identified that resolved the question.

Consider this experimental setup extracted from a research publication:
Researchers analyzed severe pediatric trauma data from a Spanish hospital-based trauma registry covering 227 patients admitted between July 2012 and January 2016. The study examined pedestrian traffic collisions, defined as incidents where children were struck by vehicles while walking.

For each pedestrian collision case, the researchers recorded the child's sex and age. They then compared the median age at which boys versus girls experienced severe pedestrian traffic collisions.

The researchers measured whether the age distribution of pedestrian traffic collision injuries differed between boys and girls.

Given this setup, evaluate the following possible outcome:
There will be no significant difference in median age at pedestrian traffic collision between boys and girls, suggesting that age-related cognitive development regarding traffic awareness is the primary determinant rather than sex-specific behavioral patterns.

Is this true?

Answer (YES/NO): NO